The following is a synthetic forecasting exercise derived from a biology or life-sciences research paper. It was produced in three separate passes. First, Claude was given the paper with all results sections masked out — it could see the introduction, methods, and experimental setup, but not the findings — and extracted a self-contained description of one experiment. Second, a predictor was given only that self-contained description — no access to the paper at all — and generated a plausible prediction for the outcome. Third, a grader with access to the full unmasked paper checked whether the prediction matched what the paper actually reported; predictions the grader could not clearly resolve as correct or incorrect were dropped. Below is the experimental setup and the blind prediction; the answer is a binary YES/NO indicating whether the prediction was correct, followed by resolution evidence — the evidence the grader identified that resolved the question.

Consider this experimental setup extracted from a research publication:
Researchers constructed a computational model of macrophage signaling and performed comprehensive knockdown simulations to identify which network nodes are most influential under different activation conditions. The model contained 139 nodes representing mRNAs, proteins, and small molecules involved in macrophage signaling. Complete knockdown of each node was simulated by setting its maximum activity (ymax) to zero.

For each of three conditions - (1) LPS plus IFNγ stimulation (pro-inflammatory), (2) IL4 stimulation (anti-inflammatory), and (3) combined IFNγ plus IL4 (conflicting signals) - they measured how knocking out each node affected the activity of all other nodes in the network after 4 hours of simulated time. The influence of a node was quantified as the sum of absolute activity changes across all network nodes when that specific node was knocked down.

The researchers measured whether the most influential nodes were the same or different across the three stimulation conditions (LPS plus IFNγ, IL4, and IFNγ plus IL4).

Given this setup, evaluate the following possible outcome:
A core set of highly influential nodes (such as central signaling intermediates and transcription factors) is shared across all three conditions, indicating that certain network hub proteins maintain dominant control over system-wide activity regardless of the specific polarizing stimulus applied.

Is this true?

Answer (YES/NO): NO